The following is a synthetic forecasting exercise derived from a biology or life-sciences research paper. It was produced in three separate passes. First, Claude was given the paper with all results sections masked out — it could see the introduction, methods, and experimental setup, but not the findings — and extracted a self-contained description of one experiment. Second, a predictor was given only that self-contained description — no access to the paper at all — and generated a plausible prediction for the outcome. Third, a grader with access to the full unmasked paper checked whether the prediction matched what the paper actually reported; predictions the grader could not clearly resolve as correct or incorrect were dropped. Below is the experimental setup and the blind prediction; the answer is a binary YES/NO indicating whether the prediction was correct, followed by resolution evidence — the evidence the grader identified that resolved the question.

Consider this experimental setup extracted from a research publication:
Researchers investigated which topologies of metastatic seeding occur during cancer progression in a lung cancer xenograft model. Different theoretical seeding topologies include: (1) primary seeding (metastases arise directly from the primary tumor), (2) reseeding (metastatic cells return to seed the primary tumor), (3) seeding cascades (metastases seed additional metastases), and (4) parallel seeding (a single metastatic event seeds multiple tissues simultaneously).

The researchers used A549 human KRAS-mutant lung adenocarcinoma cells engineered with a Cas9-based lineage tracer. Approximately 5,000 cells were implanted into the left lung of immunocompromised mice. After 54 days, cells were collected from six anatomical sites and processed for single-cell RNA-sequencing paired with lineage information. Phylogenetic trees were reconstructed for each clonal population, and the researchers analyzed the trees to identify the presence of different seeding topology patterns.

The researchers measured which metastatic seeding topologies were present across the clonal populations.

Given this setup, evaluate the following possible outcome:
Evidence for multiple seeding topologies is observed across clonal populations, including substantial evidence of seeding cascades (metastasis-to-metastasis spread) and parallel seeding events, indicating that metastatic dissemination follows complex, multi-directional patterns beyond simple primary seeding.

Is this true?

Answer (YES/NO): YES